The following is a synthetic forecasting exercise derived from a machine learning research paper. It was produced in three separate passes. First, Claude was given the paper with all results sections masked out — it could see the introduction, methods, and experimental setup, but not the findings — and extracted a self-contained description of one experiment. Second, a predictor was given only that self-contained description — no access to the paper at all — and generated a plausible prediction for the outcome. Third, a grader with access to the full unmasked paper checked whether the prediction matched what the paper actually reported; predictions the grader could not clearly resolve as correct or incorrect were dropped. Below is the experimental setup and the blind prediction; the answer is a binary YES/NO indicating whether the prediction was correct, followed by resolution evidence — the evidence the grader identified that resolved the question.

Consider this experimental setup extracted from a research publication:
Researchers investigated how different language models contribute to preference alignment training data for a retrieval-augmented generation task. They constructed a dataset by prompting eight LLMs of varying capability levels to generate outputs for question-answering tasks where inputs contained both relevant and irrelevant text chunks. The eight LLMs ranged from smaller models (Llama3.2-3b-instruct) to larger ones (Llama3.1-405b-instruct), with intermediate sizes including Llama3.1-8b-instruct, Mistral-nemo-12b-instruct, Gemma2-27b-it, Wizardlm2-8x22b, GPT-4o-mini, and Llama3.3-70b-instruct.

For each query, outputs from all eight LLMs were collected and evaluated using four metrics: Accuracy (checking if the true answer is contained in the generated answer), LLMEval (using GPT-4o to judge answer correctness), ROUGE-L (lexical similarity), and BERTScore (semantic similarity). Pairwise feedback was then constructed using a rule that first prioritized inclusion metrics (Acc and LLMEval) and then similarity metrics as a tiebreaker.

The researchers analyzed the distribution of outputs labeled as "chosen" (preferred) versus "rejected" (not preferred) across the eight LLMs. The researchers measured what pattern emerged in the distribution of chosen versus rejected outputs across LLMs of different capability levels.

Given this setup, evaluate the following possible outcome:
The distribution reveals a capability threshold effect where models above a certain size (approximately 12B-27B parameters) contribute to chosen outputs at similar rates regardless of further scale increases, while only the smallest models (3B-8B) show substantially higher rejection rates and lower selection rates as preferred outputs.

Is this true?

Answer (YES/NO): NO